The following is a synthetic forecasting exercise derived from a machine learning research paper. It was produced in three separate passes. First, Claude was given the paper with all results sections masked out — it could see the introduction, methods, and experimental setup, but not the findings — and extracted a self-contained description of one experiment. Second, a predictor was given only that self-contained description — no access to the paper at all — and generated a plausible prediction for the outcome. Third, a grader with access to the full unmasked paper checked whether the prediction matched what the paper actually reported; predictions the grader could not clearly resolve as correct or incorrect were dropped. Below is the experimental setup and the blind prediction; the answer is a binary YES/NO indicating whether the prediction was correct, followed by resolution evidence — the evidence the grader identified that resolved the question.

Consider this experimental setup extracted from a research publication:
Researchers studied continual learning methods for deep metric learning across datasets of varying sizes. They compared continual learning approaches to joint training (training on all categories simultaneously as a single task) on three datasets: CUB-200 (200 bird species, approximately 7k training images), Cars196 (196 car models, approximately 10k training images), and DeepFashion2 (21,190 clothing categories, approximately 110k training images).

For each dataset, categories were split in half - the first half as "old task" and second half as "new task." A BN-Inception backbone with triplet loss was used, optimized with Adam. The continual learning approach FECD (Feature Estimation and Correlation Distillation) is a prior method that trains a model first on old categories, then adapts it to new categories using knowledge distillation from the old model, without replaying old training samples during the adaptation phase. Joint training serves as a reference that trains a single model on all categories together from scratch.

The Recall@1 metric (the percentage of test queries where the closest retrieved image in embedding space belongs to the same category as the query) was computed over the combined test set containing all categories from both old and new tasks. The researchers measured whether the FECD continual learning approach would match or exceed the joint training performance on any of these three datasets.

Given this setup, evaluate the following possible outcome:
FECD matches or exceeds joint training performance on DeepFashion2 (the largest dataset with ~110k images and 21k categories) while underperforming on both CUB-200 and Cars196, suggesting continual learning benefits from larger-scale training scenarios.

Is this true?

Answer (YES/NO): YES